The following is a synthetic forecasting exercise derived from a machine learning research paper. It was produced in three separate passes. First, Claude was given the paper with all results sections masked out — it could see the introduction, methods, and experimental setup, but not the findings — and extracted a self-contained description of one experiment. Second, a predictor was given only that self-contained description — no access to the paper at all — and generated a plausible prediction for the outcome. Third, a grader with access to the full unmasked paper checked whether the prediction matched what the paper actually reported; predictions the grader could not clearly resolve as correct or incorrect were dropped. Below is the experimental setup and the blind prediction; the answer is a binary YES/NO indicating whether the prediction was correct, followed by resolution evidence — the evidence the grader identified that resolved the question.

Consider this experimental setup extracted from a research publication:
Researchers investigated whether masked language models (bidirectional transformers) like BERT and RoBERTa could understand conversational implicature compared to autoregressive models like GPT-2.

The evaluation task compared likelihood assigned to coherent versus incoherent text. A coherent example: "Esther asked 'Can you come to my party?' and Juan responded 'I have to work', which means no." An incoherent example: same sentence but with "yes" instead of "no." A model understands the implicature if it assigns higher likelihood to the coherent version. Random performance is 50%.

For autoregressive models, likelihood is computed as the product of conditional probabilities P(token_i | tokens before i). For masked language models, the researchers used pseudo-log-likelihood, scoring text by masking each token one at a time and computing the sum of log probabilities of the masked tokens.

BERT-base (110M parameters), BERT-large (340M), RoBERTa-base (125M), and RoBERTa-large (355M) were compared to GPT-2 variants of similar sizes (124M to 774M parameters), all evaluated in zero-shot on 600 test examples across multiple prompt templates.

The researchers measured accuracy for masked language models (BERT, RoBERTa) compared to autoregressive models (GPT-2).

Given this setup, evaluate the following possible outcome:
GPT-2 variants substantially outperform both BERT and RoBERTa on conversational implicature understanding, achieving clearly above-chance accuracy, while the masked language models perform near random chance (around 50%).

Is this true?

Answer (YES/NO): NO